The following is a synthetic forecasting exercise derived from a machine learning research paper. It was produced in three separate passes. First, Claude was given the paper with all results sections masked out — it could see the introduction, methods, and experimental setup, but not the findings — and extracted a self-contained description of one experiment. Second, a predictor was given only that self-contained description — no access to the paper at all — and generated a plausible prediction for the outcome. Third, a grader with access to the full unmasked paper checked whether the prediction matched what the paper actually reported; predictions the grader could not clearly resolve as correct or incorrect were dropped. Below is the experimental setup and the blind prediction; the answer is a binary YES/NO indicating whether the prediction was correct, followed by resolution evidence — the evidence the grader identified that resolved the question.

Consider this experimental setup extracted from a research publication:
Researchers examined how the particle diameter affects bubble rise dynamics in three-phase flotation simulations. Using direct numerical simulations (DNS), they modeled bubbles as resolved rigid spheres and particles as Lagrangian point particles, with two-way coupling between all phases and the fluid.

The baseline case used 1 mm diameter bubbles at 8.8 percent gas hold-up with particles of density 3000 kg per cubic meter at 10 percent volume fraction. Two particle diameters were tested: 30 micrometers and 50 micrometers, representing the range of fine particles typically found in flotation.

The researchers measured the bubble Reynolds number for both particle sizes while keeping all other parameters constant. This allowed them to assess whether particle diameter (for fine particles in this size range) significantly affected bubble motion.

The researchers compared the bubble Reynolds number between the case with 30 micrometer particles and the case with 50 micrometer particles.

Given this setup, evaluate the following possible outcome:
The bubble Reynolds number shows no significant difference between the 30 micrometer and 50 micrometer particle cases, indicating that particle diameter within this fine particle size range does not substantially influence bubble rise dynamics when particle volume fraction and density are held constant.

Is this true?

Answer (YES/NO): YES